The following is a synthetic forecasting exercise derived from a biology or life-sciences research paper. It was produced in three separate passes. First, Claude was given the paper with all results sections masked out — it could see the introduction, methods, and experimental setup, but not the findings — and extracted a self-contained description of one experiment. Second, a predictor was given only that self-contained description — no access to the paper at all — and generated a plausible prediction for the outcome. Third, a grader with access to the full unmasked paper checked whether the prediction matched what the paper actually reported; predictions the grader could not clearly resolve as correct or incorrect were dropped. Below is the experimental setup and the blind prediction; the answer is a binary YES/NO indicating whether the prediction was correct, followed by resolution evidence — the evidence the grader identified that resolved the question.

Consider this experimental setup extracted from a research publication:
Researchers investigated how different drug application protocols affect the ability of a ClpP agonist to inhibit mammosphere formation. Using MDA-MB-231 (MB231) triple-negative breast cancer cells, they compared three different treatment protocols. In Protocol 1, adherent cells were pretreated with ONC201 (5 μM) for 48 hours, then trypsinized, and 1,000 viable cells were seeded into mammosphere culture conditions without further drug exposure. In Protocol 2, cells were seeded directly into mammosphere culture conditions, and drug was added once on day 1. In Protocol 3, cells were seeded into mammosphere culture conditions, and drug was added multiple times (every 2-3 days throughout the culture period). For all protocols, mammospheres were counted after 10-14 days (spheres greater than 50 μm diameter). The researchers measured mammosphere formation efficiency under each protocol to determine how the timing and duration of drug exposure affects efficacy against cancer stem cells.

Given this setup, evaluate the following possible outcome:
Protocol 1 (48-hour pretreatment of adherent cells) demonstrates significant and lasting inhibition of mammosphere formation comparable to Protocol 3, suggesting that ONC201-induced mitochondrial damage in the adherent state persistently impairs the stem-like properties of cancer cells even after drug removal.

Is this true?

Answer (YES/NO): YES